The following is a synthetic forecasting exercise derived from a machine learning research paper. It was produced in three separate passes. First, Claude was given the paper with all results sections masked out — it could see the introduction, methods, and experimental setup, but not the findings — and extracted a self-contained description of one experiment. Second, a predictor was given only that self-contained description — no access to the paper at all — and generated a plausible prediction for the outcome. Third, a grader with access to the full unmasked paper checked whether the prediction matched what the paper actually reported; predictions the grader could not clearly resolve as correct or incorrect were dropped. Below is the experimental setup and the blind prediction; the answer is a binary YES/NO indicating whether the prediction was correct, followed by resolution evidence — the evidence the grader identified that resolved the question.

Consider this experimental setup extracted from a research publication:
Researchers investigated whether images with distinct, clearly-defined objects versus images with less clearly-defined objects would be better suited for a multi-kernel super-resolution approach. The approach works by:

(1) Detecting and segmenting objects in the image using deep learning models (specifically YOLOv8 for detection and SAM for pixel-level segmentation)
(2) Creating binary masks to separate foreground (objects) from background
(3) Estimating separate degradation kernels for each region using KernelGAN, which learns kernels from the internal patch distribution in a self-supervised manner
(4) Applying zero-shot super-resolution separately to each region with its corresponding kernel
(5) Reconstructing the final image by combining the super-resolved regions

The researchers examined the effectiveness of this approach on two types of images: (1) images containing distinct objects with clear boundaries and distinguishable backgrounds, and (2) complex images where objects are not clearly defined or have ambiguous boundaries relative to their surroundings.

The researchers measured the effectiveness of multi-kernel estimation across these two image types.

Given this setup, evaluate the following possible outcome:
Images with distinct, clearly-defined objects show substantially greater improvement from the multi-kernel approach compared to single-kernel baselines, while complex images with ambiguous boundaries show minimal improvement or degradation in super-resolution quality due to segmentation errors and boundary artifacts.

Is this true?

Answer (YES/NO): YES